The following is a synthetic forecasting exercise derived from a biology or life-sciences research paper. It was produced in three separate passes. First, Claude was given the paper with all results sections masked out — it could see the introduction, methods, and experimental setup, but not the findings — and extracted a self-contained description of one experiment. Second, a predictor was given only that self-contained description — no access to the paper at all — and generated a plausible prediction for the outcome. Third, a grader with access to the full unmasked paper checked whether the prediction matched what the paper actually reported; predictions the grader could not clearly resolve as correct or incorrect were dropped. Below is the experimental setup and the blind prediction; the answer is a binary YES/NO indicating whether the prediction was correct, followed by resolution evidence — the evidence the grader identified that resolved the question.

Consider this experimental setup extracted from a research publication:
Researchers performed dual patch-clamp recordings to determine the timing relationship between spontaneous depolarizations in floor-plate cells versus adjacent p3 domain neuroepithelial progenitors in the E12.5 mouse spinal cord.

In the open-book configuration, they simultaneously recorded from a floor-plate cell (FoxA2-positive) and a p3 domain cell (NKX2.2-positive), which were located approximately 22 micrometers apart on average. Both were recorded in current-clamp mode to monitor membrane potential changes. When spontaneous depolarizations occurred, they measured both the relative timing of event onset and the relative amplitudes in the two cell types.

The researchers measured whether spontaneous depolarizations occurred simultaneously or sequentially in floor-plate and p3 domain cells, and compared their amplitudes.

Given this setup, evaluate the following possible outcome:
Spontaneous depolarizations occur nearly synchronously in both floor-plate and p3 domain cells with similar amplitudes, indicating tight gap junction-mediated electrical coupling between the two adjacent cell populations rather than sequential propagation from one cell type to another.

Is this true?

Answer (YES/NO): NO